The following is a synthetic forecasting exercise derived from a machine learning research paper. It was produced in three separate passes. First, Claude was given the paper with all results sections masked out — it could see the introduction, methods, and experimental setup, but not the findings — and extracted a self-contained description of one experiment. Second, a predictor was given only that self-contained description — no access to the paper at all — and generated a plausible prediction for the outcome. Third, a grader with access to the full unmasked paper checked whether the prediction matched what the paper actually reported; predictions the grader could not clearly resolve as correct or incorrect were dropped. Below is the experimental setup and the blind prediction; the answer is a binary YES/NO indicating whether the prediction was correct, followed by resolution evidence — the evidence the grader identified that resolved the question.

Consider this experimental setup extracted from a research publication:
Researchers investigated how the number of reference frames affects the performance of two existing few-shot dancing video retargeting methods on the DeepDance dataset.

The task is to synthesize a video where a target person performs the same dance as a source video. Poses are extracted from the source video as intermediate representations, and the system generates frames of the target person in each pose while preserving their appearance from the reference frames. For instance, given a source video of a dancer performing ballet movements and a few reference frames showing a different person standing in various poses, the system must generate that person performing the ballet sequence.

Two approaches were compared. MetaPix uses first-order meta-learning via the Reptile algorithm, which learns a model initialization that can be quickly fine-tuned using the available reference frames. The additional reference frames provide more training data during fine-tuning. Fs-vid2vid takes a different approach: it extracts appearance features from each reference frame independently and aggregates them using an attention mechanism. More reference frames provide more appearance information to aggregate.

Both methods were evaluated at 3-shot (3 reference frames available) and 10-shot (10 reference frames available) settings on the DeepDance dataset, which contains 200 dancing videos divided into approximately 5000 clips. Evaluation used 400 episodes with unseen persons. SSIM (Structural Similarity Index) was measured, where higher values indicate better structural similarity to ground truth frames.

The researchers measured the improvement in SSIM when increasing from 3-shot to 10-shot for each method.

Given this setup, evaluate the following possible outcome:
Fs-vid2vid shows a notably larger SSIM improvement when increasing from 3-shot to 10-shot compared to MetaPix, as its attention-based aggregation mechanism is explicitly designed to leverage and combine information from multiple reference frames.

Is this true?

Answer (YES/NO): YES